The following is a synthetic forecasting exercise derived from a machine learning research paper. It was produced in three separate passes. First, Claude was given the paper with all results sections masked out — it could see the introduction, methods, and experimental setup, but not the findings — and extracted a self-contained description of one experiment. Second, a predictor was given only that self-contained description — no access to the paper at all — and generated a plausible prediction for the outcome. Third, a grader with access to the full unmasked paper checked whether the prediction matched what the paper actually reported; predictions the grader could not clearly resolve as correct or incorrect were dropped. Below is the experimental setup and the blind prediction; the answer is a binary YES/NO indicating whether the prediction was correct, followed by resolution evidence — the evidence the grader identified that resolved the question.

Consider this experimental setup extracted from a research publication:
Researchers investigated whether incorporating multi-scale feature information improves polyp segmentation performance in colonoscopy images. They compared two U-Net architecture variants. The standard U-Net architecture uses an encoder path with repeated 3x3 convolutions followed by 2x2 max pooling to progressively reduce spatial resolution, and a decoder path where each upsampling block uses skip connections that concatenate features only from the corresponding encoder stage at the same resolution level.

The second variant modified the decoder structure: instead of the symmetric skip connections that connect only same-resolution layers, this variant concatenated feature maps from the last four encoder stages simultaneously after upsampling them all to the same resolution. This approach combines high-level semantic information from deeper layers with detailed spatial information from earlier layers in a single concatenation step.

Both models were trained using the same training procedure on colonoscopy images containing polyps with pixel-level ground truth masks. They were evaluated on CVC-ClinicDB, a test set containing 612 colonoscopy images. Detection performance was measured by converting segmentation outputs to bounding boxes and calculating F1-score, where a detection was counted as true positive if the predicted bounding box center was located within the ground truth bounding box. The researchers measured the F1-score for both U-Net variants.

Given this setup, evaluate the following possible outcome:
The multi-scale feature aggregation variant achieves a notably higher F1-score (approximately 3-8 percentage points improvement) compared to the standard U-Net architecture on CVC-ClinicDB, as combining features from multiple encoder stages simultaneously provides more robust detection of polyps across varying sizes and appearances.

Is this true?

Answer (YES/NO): NO